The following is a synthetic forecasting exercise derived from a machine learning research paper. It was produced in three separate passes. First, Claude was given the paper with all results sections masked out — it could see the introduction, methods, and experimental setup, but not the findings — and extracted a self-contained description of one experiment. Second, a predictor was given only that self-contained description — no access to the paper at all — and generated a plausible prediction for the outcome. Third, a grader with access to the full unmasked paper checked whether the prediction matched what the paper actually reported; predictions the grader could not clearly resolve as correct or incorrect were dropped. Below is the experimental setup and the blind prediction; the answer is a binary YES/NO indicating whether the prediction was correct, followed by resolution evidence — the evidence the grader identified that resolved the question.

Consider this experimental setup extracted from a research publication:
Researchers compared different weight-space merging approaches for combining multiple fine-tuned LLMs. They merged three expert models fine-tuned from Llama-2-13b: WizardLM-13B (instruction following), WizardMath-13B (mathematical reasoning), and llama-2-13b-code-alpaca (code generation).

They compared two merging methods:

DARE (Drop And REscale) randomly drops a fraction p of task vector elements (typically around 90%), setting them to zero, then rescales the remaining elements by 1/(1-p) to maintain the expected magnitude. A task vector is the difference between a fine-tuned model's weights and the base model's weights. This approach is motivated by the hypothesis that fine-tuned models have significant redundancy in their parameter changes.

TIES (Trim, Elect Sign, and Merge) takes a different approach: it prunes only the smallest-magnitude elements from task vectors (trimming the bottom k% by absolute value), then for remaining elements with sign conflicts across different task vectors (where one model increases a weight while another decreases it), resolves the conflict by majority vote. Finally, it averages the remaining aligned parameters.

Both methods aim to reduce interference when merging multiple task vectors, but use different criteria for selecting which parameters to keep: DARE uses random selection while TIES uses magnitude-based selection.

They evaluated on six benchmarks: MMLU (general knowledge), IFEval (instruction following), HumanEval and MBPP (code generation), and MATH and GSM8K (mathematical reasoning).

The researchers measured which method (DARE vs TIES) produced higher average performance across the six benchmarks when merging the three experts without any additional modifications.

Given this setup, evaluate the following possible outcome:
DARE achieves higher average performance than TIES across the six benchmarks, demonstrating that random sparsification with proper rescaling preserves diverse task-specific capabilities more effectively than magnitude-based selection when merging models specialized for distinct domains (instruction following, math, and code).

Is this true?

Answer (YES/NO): YES